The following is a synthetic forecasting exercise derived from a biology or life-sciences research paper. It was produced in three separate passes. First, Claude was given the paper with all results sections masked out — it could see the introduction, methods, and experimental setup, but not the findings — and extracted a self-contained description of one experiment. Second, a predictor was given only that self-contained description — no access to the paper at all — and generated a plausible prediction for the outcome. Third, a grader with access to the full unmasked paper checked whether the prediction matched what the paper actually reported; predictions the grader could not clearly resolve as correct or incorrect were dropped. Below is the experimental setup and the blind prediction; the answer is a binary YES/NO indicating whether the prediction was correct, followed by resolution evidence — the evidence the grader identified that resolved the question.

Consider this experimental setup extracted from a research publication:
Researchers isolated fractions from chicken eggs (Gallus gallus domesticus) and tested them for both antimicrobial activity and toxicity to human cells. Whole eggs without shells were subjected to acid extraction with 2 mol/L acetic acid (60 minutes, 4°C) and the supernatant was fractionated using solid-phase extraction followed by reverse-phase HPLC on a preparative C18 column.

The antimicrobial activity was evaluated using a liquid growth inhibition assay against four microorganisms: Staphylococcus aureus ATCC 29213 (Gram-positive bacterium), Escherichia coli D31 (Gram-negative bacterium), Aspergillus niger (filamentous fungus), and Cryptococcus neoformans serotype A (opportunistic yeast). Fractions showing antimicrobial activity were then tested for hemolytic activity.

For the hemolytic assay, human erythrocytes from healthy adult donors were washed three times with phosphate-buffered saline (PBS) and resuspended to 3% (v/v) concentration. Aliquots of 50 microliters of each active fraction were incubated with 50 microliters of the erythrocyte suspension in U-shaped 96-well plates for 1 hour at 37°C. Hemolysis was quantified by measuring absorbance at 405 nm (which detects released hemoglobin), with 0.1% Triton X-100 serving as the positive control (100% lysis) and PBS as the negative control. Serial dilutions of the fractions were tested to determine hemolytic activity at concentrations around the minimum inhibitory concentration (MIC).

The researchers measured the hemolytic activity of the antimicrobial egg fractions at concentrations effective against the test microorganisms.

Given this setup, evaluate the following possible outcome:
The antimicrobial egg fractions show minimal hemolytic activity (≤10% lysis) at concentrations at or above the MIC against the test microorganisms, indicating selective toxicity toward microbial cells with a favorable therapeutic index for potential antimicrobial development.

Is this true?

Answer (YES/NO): YES